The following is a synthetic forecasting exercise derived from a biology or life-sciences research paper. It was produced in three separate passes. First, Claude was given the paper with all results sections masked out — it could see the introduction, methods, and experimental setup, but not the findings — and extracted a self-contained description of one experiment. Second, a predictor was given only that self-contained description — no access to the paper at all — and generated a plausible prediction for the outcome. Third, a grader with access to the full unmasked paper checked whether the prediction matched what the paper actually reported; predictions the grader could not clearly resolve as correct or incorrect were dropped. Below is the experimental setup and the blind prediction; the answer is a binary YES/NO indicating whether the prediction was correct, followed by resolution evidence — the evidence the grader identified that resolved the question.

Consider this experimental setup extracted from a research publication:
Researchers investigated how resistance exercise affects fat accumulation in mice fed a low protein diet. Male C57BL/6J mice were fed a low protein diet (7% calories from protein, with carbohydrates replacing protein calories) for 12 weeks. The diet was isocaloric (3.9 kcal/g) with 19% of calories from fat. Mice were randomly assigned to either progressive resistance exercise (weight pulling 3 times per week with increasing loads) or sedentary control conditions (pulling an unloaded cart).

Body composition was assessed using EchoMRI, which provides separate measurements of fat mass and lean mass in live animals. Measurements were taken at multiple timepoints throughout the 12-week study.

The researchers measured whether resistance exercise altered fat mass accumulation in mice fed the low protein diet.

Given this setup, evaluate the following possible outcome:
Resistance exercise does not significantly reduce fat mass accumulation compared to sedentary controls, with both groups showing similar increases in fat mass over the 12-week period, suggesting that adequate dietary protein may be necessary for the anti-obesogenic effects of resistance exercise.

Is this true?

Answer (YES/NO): YES